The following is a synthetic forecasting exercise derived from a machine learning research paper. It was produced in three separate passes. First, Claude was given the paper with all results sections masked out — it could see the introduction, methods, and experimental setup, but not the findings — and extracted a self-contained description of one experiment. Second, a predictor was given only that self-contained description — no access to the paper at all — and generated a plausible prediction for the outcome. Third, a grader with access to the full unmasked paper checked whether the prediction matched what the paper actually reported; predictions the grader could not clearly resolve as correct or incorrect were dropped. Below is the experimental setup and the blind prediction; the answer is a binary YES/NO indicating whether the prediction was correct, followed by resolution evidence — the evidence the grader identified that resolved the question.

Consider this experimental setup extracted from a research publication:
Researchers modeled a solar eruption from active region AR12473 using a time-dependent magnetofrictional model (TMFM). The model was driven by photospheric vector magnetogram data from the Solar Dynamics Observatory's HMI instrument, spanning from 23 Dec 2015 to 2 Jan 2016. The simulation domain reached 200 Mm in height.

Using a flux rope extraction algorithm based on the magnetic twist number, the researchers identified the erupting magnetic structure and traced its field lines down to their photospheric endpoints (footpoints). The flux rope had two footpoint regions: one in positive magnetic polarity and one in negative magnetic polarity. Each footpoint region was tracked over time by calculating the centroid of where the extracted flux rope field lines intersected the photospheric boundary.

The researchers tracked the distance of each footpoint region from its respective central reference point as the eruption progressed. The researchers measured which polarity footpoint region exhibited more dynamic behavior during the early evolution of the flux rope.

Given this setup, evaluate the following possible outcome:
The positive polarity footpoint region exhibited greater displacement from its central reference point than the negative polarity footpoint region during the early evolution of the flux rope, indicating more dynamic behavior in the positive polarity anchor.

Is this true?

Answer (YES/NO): YES